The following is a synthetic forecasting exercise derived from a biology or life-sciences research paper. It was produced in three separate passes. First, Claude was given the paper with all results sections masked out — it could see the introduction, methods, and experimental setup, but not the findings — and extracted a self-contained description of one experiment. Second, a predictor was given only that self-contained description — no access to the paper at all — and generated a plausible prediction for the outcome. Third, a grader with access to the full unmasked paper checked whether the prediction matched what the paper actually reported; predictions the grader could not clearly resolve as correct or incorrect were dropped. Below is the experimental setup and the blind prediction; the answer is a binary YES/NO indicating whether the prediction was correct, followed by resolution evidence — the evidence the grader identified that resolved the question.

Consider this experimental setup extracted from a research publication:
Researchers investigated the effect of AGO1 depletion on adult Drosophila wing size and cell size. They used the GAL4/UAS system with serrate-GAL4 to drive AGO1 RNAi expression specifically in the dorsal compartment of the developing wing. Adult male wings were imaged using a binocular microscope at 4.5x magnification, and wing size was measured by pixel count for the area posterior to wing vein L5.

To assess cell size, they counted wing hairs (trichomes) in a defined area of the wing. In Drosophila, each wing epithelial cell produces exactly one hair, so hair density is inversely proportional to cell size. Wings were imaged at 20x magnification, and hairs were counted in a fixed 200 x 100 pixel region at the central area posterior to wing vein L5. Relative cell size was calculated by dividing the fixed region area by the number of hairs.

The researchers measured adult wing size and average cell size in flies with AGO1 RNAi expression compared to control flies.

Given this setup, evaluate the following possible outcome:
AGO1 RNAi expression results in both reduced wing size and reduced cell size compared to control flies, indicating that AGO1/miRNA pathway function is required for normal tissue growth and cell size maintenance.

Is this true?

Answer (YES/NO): NO